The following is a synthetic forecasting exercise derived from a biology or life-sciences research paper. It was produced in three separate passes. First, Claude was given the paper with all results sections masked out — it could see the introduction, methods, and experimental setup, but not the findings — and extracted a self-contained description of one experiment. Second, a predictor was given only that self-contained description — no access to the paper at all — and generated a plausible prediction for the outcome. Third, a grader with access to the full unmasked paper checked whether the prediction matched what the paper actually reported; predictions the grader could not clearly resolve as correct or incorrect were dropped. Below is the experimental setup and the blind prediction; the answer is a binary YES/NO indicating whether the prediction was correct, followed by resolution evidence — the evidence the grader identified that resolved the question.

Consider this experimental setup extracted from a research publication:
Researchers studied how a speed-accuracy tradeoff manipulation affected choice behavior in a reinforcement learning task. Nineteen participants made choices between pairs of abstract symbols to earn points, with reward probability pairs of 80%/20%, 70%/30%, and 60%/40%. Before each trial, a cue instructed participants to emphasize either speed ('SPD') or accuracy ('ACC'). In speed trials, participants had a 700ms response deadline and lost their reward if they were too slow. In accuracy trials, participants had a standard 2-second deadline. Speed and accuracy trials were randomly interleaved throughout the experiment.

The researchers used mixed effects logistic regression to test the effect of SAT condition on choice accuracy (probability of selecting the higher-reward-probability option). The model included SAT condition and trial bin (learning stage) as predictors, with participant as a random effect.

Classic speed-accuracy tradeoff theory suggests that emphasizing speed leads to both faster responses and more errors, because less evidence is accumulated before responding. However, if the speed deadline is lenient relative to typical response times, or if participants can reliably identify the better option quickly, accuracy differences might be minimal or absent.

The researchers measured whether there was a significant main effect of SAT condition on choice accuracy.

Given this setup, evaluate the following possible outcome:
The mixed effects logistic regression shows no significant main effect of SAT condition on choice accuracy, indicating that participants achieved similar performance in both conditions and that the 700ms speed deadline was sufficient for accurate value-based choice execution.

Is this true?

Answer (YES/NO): NO